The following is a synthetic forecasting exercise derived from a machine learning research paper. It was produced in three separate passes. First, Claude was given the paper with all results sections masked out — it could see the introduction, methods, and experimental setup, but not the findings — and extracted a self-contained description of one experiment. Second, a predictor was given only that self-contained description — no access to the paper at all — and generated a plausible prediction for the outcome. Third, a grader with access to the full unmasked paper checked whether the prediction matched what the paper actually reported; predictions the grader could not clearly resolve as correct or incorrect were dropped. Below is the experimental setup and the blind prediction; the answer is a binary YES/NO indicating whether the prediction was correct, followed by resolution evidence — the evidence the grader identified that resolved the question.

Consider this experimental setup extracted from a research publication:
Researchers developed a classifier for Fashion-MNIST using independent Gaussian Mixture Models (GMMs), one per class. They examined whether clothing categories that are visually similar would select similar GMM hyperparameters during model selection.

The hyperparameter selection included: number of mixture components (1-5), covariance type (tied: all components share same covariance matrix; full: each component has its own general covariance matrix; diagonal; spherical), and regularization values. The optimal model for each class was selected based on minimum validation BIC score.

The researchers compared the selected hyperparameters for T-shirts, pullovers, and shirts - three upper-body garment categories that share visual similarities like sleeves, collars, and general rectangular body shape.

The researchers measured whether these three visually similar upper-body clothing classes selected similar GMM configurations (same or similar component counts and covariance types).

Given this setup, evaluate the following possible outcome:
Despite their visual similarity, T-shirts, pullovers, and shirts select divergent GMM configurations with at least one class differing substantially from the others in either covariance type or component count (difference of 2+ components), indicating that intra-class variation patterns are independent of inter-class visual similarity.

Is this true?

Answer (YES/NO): YES